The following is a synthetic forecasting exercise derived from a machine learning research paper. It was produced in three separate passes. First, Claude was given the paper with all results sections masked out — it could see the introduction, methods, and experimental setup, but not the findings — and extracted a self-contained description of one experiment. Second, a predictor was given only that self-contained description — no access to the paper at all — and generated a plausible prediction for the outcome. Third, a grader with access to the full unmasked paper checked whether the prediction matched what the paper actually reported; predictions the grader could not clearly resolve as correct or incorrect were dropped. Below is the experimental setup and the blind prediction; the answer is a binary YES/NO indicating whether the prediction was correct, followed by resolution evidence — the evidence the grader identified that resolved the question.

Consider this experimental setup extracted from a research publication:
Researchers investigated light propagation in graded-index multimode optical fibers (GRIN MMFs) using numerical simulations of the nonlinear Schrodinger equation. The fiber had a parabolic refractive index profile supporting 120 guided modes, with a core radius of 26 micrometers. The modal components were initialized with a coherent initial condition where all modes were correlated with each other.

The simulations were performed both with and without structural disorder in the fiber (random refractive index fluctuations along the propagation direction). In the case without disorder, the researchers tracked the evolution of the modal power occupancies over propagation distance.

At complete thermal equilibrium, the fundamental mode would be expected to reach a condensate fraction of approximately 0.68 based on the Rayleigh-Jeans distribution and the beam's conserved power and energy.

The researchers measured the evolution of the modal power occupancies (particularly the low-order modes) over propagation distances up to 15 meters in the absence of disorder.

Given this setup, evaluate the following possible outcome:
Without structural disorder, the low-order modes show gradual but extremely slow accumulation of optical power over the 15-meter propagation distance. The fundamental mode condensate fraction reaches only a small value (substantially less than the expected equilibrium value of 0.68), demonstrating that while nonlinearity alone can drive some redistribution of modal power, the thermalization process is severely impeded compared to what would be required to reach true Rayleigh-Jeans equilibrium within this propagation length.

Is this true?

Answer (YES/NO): NO